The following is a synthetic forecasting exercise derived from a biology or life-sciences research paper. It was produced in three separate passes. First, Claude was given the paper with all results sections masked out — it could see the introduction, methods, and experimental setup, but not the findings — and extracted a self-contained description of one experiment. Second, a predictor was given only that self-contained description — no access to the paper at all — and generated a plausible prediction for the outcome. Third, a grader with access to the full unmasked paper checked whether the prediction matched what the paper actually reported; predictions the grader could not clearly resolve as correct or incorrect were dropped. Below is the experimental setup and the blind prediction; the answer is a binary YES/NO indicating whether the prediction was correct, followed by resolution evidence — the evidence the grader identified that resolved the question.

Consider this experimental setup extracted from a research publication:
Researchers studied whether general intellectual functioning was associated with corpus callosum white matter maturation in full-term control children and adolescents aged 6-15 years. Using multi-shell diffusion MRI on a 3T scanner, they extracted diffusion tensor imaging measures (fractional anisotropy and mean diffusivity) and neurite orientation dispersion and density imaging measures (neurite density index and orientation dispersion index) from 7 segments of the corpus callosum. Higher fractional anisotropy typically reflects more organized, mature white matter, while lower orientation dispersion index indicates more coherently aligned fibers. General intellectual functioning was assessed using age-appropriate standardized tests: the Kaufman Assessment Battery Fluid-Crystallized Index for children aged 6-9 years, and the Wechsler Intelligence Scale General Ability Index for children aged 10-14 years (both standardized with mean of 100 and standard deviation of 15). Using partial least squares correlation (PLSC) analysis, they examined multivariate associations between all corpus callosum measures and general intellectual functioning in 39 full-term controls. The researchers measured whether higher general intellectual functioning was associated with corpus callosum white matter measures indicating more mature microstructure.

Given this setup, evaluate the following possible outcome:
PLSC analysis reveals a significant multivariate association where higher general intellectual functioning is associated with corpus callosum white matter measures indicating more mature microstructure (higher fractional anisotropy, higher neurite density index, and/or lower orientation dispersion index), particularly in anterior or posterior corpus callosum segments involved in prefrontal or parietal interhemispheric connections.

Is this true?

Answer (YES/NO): NO